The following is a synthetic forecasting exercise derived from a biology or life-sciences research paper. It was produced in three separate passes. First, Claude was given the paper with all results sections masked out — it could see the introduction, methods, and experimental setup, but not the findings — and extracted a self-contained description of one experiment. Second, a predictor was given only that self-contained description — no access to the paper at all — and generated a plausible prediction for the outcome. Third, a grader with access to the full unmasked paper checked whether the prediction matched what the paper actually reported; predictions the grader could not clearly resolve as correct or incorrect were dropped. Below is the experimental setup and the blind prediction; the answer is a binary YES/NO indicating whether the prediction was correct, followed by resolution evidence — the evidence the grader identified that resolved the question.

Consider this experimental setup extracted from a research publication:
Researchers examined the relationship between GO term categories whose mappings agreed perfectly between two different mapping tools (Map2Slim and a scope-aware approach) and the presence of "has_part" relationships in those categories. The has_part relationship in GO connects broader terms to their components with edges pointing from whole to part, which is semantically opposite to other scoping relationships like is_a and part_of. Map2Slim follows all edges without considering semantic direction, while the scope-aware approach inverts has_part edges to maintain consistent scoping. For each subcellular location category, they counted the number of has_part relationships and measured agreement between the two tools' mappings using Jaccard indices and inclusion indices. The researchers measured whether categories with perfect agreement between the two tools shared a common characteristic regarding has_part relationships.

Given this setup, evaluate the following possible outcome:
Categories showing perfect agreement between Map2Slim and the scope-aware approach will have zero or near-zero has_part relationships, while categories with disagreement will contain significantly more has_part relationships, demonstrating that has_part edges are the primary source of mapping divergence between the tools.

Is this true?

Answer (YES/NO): NO